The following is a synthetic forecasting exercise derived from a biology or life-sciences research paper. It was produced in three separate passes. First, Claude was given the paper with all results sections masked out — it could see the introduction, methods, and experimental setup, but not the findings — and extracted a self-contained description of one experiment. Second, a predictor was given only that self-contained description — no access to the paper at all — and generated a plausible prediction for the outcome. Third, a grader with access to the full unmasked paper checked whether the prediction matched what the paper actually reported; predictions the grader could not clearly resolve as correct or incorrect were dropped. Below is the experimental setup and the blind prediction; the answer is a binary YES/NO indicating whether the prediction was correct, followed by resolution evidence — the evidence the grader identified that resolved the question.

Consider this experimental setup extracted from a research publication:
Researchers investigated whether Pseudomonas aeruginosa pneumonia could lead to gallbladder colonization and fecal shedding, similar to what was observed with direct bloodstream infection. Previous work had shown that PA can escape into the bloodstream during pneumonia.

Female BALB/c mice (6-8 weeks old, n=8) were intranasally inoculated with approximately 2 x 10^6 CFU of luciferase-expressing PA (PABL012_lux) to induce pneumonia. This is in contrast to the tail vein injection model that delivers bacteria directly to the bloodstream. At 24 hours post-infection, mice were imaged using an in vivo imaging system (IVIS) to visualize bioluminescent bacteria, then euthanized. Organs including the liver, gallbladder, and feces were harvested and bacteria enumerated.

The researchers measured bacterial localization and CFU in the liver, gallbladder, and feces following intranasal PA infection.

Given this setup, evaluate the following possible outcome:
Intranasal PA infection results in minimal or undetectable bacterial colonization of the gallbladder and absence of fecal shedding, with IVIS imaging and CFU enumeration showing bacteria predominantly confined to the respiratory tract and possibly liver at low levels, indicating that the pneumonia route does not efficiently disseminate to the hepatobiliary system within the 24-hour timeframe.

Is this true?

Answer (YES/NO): NO